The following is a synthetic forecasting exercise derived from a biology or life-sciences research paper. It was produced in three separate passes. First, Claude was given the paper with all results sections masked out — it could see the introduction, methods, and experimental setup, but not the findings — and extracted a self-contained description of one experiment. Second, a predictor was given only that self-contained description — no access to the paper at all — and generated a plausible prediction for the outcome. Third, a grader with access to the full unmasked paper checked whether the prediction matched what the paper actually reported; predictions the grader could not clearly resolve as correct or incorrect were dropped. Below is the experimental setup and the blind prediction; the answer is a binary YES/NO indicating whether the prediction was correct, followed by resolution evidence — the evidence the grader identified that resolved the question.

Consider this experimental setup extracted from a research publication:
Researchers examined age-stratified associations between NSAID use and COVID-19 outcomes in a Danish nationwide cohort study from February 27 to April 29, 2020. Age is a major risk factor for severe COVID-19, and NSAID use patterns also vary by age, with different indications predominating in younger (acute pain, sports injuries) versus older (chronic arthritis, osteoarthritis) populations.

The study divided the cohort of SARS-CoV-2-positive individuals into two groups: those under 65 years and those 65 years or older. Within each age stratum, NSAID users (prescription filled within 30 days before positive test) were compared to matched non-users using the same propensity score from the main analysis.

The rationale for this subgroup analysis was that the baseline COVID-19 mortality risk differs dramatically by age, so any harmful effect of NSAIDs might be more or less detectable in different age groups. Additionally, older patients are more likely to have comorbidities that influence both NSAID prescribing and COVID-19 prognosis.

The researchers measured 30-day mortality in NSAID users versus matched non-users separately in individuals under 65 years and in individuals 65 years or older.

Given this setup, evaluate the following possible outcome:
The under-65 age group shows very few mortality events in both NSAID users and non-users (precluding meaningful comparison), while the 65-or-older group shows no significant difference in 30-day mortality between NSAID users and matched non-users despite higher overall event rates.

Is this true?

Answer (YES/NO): NO